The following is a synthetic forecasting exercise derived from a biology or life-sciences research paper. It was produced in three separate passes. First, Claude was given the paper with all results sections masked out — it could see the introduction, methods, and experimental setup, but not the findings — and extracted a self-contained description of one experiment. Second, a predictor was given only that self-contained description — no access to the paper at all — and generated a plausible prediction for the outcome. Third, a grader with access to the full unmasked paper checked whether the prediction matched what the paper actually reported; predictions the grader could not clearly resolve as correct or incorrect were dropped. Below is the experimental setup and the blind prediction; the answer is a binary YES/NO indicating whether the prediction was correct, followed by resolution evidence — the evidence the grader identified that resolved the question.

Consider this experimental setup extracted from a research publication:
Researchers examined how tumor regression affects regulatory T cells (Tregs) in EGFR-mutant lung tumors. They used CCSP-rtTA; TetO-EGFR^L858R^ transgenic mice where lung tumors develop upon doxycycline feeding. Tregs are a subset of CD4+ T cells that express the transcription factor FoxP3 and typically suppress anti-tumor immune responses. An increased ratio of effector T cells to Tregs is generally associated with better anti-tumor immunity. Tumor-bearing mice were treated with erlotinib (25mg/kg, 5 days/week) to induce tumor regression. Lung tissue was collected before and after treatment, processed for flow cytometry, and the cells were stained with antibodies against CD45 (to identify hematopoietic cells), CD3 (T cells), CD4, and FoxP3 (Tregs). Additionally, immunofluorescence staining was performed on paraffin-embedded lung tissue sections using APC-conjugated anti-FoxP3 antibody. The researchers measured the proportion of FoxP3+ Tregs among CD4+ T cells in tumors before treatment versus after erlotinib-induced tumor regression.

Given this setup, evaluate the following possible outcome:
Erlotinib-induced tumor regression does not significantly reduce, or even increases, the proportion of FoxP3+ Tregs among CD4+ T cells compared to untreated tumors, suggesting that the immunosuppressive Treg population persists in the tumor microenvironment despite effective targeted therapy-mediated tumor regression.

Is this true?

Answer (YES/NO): YES